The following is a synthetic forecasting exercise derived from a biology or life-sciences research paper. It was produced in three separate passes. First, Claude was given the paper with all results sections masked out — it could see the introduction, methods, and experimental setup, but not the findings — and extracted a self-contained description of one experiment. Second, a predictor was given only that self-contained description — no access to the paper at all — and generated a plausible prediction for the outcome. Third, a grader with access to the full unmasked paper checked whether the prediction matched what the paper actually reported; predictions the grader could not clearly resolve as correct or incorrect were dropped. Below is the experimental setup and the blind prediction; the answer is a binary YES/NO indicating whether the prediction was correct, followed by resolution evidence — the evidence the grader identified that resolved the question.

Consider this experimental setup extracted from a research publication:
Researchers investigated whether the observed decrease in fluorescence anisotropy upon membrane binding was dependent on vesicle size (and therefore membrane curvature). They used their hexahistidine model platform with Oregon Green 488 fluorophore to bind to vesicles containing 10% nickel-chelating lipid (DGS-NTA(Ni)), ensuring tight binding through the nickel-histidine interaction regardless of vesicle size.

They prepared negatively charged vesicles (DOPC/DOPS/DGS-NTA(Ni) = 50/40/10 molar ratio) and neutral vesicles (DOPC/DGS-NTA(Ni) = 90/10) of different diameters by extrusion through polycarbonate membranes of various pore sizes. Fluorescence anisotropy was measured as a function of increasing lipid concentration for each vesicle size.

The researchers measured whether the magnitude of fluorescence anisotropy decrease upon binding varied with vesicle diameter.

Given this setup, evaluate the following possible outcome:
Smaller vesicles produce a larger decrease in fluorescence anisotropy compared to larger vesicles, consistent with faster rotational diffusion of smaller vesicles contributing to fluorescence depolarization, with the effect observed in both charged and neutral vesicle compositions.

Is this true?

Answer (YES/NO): NO